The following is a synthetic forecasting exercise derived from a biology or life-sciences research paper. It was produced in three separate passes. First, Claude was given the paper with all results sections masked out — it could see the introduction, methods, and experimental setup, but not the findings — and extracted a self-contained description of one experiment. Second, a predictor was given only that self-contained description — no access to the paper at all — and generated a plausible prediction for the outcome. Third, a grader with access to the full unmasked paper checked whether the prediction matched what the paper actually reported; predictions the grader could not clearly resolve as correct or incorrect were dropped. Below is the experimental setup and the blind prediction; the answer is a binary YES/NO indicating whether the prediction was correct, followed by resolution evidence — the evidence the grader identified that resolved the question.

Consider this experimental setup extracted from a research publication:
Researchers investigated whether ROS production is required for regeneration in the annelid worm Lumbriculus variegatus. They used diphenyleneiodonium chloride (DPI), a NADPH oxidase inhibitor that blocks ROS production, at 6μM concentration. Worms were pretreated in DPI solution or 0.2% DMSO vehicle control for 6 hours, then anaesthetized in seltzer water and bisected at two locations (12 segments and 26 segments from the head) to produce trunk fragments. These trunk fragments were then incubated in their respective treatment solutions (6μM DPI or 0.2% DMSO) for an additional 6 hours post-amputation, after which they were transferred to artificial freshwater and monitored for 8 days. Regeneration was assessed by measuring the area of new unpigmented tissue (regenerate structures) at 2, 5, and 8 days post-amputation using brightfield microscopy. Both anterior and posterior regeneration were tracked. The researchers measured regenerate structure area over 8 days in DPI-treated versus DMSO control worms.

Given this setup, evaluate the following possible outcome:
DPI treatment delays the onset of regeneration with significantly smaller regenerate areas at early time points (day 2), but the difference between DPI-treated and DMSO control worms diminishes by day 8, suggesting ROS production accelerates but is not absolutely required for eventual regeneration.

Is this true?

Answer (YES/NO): NO